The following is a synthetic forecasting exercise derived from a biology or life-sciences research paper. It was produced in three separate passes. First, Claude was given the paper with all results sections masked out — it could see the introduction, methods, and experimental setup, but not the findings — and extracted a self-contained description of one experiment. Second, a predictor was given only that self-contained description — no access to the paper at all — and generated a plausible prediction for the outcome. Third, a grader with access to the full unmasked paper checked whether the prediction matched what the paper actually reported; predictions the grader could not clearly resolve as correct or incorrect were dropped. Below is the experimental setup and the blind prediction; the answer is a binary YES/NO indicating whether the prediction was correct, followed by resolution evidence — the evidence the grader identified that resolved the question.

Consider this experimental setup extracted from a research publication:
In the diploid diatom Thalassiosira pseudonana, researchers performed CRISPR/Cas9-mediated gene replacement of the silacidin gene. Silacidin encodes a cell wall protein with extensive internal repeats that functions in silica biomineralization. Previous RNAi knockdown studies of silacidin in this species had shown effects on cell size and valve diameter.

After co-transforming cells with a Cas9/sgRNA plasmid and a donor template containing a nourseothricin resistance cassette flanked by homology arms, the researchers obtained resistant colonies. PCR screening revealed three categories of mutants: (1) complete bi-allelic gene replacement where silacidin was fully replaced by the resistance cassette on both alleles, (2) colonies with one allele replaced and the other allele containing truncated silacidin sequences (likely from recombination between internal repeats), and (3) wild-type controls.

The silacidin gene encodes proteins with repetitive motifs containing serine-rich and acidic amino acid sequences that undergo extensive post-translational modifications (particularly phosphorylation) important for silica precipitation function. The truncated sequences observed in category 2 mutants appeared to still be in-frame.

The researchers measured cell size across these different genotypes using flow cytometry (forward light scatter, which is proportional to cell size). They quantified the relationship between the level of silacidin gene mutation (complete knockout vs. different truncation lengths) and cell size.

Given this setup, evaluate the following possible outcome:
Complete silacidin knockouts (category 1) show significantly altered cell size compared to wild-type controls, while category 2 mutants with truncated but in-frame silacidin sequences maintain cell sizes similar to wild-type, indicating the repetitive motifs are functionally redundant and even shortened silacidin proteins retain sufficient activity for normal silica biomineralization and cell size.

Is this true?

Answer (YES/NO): NO